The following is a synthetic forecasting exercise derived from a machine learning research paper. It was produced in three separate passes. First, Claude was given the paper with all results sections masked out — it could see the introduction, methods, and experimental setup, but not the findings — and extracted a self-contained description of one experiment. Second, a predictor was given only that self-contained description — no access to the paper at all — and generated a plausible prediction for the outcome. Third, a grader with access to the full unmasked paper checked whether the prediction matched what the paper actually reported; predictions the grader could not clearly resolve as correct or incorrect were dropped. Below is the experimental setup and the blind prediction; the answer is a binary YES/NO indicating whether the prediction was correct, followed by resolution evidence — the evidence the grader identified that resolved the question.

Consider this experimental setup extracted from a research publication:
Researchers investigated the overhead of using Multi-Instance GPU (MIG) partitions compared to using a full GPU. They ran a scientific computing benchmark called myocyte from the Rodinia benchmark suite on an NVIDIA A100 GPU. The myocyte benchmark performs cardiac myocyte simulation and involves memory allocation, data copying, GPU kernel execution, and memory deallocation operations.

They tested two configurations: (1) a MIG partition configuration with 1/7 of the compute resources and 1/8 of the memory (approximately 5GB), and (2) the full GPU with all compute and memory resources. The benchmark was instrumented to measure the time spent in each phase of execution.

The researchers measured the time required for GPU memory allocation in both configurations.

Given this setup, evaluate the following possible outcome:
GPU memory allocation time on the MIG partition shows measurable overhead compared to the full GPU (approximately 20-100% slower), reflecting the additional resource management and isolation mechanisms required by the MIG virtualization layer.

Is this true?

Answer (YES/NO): NO